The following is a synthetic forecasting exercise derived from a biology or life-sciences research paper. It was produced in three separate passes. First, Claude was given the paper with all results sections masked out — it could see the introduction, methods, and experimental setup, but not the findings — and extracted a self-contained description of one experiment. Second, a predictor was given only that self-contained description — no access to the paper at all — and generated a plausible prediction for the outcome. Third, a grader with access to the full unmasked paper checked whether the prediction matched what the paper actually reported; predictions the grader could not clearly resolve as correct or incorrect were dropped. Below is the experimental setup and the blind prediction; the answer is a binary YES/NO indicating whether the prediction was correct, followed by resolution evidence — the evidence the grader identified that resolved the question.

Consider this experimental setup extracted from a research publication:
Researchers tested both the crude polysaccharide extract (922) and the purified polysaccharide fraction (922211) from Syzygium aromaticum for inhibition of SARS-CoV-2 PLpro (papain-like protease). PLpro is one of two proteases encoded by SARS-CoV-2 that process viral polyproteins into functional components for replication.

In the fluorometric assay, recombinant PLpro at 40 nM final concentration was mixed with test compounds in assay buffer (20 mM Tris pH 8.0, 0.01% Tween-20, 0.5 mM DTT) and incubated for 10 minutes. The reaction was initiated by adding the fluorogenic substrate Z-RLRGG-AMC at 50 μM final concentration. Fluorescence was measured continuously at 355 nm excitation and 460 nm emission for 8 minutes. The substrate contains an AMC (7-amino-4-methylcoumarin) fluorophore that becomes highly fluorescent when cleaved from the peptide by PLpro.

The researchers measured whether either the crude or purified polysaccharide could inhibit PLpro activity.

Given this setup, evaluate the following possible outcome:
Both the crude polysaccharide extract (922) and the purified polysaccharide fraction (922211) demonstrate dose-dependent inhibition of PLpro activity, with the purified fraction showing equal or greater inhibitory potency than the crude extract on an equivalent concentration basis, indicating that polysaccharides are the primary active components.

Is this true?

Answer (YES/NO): NO